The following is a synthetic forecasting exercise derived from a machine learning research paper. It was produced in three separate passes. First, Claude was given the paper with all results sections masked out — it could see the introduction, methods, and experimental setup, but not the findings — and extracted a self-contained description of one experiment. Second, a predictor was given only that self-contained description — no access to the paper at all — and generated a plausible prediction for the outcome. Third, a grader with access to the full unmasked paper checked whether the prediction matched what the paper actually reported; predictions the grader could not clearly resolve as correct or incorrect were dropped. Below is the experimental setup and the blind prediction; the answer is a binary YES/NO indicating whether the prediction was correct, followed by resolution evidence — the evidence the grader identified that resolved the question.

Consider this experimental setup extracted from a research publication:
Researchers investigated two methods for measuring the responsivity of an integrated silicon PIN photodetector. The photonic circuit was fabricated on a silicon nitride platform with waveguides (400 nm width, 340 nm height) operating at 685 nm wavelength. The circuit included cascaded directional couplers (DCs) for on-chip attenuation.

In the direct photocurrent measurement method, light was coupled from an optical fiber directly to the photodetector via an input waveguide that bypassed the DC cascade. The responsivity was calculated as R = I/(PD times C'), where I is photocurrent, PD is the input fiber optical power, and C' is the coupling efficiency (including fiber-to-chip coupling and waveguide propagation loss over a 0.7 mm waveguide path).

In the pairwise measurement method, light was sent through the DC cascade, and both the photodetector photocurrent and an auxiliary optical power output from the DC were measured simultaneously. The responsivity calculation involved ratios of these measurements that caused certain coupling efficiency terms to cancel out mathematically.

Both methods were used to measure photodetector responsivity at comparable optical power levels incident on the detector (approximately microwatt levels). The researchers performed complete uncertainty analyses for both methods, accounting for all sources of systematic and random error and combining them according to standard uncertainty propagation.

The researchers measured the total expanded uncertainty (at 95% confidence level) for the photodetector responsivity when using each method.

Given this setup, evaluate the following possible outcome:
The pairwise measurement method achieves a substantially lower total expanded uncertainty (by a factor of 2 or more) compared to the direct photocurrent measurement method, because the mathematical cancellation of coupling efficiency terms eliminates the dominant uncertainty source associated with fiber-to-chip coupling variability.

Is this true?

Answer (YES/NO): NO